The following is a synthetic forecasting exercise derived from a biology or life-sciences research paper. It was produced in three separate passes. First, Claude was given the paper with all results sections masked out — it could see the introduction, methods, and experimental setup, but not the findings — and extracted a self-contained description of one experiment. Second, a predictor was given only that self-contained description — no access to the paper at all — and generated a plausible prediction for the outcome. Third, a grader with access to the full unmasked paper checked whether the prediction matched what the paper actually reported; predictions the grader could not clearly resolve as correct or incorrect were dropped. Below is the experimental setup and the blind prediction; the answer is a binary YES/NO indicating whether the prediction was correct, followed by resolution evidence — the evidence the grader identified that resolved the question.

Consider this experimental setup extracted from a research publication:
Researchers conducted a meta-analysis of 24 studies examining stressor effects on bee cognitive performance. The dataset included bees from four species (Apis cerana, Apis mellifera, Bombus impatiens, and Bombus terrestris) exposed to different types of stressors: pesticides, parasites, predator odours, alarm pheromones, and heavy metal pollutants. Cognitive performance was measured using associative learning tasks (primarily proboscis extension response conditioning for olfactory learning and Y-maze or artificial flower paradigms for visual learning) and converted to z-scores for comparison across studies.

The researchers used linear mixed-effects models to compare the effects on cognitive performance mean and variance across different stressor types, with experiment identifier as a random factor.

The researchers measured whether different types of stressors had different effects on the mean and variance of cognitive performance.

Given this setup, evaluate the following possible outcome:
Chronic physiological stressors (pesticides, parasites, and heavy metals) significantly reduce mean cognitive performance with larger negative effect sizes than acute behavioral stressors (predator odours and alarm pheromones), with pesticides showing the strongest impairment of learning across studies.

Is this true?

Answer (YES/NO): NO